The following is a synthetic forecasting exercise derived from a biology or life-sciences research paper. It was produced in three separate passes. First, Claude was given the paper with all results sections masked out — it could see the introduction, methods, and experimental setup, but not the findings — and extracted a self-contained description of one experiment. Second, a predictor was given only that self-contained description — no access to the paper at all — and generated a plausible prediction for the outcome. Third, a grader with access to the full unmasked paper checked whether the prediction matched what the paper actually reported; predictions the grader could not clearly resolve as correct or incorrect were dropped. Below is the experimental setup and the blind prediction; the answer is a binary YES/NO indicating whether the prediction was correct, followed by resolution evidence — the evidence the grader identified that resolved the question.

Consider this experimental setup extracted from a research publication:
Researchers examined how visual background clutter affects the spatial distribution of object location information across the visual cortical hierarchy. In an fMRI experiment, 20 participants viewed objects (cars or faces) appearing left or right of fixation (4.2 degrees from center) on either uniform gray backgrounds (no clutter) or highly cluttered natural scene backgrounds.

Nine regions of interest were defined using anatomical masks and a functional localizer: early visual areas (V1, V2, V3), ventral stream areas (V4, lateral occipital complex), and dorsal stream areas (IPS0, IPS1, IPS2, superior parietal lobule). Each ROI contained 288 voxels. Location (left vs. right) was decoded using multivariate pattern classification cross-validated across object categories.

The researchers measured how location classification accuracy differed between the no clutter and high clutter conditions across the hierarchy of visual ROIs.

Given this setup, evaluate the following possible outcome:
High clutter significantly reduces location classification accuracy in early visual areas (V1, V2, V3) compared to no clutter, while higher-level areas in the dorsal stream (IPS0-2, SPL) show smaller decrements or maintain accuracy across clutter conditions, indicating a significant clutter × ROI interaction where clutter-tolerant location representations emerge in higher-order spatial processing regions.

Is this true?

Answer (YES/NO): NO